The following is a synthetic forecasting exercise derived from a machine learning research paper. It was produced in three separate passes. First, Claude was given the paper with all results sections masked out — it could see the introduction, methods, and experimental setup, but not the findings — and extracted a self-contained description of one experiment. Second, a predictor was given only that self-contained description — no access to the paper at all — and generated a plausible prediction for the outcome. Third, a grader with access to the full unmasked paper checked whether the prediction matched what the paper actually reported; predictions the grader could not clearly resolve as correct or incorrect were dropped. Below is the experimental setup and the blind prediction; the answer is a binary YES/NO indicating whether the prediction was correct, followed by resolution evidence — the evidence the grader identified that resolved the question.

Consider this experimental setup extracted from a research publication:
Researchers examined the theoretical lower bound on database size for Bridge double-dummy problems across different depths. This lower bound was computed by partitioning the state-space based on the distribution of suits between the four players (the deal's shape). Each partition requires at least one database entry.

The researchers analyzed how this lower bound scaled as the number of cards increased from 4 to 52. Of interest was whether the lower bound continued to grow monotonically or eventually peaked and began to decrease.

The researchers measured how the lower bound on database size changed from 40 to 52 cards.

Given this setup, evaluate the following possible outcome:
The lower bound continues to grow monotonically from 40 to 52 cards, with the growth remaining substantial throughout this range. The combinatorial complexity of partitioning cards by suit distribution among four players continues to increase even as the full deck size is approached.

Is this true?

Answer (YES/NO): NO